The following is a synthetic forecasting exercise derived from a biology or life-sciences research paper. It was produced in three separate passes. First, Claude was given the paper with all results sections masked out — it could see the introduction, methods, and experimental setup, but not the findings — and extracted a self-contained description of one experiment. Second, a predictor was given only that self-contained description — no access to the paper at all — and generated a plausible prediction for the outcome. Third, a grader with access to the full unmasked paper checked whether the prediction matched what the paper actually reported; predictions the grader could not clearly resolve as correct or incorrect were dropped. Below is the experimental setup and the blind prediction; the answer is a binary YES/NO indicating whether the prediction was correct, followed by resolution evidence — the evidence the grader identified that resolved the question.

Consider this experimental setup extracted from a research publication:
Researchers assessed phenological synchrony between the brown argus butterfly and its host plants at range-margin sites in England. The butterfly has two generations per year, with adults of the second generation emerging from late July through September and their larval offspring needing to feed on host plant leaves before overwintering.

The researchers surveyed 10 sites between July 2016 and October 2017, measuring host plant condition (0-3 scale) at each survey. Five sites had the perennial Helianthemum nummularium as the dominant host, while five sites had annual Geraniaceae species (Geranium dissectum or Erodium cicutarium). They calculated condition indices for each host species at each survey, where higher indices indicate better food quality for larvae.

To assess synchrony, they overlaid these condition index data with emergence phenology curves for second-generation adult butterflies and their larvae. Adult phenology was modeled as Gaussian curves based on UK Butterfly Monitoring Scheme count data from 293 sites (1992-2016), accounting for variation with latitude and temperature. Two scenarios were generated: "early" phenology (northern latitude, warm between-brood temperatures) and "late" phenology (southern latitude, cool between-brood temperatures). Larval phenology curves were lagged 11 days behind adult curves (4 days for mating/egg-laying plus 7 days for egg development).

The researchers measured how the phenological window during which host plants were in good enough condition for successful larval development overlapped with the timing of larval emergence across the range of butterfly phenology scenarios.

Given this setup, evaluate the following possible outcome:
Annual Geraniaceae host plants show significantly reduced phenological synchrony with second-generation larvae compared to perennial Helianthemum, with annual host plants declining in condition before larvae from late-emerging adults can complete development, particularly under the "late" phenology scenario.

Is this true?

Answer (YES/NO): NO